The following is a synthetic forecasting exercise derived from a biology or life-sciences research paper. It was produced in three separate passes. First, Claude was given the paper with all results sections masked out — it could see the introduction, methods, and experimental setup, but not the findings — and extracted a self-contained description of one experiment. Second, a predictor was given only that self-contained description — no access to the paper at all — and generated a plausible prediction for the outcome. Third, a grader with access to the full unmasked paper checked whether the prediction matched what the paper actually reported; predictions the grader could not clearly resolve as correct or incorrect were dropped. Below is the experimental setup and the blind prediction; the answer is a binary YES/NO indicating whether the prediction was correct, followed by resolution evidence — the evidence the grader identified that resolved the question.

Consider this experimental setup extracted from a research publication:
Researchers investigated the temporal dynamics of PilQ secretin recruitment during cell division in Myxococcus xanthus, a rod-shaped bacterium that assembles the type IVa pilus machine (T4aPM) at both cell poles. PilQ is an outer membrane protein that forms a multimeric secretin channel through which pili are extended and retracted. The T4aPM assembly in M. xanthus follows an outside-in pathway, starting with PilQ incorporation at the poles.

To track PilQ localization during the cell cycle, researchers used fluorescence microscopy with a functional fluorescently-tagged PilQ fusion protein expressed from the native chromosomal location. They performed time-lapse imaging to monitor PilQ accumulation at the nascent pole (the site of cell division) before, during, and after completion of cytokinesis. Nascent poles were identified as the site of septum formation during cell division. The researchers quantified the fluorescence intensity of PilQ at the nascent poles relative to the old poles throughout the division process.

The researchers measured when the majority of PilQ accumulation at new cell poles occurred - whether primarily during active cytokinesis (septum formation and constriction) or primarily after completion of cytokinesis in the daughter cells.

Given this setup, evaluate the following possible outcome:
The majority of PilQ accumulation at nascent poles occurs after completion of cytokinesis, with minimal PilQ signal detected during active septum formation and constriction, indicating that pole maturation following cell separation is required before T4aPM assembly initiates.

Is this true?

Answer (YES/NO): NO